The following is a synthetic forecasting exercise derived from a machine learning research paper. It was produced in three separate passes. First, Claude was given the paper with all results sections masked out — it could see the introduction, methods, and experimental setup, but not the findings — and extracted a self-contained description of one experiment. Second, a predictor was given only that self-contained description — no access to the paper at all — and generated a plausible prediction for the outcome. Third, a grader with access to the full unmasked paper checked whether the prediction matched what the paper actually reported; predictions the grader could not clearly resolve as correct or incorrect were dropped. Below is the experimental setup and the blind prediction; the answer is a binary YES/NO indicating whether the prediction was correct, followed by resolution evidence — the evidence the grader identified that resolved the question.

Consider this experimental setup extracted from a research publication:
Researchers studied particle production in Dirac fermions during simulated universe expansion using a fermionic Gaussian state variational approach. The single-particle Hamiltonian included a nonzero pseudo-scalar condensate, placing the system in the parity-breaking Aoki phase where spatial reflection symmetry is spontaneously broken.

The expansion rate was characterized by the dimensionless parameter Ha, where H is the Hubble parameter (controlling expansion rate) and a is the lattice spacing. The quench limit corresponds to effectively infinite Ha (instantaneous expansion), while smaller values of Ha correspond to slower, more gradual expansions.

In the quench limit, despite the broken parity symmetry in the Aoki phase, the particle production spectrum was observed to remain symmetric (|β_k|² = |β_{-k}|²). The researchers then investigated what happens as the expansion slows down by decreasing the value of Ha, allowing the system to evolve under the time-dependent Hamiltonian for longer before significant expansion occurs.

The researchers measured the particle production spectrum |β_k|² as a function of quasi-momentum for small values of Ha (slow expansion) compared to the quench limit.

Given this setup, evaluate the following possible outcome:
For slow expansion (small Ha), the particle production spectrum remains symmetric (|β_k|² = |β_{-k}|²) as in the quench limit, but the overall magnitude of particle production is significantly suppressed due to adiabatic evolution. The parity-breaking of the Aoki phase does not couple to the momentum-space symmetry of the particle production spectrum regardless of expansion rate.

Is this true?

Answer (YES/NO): NO